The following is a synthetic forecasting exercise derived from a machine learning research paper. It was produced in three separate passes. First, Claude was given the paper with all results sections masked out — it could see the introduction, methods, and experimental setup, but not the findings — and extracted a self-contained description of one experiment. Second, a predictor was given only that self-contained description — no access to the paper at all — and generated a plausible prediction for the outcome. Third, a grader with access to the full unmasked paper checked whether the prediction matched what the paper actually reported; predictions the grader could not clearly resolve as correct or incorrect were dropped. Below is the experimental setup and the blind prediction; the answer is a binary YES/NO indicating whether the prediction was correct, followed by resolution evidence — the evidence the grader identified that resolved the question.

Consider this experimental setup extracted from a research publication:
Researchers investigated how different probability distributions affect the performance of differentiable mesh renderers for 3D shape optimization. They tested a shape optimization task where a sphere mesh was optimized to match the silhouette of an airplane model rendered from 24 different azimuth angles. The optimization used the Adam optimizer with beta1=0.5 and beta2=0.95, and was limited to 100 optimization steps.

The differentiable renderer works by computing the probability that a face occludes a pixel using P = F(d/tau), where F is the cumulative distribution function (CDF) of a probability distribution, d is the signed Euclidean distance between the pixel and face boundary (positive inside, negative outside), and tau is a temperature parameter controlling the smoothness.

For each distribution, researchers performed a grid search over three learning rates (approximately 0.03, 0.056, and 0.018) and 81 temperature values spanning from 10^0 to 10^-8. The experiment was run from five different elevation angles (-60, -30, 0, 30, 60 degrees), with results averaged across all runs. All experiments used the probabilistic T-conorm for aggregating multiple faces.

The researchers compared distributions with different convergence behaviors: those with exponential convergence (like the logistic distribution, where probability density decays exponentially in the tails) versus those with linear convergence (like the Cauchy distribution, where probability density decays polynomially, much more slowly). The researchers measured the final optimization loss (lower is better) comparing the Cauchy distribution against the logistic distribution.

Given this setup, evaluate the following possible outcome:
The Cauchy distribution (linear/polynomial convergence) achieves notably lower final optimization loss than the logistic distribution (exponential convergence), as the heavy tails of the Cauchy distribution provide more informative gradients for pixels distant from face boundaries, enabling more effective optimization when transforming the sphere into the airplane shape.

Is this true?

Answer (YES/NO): NO